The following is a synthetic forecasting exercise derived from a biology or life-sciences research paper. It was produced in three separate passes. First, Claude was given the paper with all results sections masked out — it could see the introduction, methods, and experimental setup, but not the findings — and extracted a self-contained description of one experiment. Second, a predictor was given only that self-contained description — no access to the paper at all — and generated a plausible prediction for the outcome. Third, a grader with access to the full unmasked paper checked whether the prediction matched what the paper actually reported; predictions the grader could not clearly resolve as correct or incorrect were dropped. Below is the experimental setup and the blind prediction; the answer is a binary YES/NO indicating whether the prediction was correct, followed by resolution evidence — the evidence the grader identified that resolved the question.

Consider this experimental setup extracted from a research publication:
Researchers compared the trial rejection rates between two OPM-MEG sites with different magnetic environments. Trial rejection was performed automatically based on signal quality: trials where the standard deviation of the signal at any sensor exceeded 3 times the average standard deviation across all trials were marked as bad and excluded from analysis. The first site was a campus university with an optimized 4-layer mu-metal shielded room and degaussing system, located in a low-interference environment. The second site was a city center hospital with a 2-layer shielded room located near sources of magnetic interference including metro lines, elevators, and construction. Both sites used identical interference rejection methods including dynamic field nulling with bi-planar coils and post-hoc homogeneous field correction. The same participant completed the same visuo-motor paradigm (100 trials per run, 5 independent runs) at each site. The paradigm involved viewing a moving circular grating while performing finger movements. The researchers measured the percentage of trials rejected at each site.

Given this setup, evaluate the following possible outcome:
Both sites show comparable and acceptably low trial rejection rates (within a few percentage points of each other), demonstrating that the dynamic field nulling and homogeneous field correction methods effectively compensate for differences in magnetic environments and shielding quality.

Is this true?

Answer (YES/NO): NO